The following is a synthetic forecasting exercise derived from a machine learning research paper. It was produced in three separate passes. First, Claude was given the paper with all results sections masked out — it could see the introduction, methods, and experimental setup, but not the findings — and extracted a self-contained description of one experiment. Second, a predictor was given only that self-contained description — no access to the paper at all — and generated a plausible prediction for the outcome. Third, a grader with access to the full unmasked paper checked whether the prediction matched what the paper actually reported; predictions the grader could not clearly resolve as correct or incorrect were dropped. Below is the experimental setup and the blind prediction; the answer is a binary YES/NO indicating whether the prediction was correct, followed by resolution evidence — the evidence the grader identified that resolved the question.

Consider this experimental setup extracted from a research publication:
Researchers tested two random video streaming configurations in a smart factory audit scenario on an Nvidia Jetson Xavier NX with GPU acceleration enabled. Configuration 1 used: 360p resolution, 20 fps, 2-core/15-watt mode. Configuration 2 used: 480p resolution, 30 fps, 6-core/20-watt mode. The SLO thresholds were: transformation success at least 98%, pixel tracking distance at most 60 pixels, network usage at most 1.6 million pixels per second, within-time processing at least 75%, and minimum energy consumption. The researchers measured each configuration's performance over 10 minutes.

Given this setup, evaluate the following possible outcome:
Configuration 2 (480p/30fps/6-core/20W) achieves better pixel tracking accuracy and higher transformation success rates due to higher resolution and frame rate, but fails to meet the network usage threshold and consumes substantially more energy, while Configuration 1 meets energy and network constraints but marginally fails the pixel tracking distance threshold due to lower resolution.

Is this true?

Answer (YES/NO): NO